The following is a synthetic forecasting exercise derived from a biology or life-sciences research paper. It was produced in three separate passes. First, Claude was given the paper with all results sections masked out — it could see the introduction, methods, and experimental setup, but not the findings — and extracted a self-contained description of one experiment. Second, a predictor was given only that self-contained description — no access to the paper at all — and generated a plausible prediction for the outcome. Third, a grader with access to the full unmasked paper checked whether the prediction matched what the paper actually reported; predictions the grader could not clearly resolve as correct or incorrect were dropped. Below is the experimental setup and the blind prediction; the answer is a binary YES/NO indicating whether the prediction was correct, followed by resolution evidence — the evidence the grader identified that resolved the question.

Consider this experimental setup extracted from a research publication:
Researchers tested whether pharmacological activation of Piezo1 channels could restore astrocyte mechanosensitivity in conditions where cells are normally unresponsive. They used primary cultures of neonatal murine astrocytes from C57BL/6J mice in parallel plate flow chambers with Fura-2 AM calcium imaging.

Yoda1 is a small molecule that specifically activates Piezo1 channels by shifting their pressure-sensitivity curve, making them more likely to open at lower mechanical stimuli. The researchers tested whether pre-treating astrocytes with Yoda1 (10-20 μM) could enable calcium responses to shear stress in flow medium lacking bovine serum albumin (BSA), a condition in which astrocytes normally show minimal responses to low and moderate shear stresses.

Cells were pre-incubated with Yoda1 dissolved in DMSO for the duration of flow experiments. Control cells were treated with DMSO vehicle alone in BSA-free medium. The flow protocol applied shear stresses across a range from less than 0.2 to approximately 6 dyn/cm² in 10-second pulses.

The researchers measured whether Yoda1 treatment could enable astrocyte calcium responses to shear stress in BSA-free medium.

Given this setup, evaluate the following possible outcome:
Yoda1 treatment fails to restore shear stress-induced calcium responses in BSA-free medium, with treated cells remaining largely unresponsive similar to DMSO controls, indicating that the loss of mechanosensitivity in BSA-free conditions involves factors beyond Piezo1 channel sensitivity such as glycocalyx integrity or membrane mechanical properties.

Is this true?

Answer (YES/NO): NO